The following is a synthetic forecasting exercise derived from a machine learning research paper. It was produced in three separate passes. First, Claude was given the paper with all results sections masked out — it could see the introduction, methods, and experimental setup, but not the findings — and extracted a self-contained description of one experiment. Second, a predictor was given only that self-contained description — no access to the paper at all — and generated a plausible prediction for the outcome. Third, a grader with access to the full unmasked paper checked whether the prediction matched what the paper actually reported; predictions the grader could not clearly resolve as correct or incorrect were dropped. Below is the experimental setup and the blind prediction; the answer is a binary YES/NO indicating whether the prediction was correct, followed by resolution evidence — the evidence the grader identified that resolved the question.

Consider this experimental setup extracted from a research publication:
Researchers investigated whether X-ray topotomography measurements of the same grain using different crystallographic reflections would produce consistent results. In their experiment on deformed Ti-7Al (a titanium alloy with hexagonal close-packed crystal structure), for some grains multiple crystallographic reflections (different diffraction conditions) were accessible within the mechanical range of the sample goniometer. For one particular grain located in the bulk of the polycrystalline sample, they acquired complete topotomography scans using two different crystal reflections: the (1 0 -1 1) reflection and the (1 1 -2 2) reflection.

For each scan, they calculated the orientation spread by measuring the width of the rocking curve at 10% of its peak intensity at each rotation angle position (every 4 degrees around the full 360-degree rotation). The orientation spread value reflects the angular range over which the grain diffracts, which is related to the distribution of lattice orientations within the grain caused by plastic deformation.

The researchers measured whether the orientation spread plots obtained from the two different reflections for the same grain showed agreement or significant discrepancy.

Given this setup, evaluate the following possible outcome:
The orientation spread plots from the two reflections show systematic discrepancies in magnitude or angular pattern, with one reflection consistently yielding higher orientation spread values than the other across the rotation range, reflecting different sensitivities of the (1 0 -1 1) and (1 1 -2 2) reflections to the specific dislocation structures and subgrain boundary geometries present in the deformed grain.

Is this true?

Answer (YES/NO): NO